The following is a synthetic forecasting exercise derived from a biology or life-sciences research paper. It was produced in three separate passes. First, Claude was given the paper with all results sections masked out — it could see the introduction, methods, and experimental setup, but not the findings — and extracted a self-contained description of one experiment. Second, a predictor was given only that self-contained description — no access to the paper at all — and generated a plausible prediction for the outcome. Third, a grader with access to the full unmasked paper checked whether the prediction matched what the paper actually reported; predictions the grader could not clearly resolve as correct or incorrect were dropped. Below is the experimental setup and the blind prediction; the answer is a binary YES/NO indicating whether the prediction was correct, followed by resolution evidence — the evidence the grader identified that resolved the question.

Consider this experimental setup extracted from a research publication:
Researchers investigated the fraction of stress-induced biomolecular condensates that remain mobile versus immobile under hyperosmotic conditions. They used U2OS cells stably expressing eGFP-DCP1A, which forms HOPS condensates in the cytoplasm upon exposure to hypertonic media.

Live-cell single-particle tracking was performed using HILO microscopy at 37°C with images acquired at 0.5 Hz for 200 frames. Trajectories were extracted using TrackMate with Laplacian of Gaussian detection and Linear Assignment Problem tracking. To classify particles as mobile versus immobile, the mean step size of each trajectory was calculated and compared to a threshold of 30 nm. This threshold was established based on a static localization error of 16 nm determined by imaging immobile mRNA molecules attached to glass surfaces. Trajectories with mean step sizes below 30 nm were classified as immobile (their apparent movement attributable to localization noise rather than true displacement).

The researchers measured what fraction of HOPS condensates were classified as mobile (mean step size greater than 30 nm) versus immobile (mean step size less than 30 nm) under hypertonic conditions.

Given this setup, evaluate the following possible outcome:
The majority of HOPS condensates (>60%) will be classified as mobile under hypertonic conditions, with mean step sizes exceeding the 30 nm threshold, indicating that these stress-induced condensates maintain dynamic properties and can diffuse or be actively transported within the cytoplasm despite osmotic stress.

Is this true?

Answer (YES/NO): NO